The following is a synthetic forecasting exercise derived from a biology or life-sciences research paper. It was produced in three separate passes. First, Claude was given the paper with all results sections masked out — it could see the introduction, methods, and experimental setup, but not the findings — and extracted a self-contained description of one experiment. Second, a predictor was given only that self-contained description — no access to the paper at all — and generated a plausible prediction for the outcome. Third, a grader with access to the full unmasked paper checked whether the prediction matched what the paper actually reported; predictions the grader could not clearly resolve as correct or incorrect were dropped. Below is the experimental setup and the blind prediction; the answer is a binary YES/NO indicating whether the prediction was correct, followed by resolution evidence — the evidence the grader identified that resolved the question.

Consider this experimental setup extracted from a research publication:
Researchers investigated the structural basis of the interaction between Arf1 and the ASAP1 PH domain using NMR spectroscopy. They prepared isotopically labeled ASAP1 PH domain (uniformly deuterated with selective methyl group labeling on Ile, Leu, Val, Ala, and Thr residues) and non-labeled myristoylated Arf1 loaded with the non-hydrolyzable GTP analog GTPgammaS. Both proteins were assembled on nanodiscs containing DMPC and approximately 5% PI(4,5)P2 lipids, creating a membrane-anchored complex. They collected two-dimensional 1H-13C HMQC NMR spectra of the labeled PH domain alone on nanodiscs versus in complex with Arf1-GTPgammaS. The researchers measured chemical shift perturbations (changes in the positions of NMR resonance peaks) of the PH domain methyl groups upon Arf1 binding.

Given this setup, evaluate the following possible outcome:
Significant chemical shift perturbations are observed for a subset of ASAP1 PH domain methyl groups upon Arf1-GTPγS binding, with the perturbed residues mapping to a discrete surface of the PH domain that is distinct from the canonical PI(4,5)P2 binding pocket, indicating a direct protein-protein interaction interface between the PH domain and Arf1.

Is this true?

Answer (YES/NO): YES